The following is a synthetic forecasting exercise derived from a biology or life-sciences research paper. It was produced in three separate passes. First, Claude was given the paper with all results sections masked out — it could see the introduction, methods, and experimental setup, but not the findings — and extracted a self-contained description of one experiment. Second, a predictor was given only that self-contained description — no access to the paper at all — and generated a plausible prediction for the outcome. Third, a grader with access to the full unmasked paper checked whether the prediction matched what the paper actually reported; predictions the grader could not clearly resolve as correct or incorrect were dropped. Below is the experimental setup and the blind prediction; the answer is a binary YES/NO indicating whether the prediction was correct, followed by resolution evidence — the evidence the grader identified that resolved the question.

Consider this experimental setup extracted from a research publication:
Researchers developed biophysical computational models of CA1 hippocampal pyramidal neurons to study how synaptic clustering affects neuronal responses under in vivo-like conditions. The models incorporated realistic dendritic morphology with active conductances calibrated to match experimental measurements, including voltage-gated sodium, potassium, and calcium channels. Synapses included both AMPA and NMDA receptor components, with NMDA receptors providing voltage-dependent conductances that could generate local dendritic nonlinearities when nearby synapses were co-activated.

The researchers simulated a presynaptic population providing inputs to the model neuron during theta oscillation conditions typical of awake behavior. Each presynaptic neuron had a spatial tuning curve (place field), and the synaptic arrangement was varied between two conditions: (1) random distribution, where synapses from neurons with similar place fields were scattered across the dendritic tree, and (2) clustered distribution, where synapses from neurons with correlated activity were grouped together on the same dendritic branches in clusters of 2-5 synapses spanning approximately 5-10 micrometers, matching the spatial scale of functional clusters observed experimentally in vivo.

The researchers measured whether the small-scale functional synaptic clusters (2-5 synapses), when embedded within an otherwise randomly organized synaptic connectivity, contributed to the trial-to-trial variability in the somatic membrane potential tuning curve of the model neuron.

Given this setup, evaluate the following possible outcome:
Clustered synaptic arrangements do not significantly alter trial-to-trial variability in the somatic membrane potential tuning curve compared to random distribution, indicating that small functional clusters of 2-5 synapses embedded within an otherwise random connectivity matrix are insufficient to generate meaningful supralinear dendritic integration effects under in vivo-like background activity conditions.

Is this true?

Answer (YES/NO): YES